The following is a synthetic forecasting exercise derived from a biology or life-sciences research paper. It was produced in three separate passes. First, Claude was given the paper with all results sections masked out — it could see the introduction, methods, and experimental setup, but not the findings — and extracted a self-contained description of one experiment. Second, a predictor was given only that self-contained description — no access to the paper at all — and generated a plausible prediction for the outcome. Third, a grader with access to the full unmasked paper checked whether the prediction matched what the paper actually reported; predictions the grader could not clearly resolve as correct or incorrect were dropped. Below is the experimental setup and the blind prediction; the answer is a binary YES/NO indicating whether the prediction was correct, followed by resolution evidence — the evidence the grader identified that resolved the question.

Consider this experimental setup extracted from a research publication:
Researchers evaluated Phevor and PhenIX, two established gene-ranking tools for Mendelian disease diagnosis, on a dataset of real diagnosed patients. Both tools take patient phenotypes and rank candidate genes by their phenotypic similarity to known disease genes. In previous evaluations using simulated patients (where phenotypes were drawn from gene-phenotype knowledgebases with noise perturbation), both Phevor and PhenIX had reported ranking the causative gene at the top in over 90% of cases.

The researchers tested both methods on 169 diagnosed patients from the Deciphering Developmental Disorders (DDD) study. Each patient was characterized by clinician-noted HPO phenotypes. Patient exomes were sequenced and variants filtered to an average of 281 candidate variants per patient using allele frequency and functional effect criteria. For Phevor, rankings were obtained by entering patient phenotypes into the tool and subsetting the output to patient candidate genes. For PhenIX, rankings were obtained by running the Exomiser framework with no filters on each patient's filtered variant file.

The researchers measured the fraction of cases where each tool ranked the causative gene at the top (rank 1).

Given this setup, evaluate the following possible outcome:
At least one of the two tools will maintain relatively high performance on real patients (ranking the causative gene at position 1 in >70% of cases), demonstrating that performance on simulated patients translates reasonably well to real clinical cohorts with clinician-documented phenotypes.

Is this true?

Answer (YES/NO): NO